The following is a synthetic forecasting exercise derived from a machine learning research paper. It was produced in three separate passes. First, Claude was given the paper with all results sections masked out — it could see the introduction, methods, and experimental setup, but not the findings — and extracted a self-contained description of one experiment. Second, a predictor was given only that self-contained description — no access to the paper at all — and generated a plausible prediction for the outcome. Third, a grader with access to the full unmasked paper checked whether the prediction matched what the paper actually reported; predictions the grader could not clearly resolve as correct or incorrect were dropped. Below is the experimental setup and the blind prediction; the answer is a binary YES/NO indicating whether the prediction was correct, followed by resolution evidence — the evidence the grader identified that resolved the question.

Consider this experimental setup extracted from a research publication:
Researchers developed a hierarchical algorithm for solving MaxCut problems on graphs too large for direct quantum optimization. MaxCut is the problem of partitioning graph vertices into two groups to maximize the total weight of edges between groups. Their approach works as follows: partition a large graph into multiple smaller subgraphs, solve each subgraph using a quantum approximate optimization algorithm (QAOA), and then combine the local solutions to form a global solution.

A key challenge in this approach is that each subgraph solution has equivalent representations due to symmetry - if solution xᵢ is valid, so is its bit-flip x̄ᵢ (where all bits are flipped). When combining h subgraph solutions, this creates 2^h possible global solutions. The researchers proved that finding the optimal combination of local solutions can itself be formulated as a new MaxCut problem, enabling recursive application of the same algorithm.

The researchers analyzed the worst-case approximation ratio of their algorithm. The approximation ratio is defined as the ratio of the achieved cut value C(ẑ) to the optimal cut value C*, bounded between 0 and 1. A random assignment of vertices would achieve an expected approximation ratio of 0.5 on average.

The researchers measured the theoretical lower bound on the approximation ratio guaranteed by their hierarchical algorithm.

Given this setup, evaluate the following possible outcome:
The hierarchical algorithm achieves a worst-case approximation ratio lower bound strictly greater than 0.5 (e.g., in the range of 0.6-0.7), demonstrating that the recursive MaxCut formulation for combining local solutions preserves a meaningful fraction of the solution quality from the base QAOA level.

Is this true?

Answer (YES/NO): NO